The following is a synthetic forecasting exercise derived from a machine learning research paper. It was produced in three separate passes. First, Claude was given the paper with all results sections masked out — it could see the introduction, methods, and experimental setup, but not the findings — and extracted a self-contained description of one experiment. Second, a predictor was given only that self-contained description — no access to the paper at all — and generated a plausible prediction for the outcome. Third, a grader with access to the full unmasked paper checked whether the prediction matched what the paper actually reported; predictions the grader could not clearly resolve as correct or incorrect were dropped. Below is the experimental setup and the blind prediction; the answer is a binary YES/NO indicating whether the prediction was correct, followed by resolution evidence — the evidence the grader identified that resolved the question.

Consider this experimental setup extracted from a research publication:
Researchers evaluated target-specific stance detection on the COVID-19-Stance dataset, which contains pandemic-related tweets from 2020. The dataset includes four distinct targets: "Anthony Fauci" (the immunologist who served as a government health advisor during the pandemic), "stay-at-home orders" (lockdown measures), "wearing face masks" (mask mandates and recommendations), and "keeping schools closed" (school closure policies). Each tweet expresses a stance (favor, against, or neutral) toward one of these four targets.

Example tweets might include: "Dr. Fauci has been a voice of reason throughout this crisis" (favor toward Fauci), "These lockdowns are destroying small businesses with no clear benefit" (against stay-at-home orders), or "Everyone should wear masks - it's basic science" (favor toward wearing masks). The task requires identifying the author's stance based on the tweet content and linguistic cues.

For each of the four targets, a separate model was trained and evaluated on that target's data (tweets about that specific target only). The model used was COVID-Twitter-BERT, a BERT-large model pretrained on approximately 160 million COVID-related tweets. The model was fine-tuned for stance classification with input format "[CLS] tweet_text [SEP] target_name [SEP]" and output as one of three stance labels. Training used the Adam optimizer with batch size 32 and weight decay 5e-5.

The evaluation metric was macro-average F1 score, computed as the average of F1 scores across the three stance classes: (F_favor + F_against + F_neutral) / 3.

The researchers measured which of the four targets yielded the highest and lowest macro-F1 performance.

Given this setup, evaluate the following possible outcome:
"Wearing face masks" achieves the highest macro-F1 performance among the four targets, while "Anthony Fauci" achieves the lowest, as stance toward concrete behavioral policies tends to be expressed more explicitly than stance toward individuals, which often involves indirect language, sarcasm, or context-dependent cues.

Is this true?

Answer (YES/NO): NO